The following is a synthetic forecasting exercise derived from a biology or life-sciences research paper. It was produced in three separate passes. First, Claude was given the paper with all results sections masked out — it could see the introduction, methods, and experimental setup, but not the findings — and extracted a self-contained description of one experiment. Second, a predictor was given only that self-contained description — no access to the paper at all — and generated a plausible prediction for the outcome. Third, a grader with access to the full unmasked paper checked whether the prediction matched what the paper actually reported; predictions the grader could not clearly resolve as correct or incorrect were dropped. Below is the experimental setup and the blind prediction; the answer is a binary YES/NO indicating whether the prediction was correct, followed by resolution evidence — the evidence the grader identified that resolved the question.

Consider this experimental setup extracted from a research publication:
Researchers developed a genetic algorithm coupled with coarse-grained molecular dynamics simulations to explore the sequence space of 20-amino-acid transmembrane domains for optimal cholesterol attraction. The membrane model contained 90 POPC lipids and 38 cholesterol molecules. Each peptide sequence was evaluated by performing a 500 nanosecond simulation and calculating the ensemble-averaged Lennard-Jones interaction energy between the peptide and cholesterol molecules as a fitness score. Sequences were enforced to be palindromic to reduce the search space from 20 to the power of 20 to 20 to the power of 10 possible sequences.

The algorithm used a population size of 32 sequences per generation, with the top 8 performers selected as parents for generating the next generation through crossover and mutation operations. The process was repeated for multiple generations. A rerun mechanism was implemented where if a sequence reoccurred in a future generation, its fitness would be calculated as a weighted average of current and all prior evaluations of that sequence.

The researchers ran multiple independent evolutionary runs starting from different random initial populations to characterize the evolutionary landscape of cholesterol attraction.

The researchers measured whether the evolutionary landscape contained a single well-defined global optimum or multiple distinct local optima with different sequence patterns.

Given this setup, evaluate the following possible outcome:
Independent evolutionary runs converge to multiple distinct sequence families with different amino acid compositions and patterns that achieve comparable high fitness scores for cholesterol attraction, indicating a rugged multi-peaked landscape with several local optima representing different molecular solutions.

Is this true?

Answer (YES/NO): NO